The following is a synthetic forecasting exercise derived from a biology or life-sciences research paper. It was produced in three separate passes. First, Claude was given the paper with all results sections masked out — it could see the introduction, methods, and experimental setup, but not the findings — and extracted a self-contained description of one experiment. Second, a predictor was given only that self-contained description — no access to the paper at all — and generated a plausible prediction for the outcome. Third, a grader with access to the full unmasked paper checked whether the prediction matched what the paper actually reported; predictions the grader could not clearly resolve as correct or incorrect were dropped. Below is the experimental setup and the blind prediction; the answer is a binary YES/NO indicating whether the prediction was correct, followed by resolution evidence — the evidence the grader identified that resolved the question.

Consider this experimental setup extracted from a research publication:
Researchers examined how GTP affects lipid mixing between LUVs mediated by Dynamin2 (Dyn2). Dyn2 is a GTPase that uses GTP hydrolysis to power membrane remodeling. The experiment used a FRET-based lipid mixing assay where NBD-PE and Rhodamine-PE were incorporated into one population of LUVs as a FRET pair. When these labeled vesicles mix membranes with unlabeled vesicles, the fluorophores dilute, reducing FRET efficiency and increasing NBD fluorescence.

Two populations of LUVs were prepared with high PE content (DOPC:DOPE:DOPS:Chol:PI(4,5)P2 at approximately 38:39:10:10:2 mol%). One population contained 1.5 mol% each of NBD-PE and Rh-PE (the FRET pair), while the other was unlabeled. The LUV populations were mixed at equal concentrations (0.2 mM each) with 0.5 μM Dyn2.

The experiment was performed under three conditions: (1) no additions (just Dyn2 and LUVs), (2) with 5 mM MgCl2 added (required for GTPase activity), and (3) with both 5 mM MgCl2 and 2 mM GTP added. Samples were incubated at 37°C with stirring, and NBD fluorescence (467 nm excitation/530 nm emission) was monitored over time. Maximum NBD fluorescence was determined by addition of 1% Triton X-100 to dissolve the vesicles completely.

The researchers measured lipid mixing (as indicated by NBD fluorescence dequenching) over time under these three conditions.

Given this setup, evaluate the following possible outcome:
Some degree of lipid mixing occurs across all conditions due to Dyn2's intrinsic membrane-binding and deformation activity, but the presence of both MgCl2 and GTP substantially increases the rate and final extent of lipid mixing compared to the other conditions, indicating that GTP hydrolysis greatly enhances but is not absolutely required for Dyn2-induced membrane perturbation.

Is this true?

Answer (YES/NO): NO